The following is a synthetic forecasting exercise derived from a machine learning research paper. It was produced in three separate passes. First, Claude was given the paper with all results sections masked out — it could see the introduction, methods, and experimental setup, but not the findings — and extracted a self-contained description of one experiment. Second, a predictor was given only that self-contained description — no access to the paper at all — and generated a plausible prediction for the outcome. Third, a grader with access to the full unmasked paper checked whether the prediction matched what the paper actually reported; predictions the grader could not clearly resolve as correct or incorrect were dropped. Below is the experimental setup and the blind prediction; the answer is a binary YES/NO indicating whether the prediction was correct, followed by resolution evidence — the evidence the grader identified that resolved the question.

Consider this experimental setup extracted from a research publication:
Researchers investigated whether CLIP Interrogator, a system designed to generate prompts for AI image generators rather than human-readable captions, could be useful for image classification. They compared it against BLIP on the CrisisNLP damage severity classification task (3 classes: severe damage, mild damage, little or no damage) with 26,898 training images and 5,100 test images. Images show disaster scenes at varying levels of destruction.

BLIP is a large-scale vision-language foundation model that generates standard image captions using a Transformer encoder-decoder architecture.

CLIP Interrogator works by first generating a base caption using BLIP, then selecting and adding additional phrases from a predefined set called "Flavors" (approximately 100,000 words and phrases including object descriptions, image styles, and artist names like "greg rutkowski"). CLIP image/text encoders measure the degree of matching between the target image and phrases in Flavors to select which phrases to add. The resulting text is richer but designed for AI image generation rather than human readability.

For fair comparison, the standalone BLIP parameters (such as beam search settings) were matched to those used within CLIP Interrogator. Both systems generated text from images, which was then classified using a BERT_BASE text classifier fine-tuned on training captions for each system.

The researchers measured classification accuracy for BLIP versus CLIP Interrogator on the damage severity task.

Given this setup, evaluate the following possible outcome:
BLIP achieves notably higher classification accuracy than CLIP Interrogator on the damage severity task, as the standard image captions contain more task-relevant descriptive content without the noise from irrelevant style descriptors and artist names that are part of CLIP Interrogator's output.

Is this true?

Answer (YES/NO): NO